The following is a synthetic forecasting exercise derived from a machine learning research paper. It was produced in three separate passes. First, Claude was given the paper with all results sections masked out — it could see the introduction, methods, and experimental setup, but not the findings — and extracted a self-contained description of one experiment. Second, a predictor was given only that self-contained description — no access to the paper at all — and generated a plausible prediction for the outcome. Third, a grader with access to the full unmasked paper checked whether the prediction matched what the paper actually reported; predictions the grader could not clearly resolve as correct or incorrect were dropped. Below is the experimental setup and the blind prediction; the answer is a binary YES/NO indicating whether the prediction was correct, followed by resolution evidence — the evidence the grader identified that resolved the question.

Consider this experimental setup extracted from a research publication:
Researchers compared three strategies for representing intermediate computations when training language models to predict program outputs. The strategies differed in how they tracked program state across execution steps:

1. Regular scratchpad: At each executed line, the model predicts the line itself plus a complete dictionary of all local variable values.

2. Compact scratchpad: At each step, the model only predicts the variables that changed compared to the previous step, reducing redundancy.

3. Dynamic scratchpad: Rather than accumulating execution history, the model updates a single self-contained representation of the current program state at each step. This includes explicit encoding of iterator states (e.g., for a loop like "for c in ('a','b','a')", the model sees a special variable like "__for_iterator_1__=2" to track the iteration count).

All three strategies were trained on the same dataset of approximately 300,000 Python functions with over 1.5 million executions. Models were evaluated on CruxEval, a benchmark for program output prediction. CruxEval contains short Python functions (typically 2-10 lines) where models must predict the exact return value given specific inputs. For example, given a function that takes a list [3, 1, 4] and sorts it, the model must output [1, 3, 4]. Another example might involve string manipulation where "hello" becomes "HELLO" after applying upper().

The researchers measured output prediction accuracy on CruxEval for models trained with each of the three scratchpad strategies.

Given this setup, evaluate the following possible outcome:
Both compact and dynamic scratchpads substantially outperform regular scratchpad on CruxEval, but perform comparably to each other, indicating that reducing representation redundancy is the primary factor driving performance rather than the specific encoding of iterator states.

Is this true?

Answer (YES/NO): NO